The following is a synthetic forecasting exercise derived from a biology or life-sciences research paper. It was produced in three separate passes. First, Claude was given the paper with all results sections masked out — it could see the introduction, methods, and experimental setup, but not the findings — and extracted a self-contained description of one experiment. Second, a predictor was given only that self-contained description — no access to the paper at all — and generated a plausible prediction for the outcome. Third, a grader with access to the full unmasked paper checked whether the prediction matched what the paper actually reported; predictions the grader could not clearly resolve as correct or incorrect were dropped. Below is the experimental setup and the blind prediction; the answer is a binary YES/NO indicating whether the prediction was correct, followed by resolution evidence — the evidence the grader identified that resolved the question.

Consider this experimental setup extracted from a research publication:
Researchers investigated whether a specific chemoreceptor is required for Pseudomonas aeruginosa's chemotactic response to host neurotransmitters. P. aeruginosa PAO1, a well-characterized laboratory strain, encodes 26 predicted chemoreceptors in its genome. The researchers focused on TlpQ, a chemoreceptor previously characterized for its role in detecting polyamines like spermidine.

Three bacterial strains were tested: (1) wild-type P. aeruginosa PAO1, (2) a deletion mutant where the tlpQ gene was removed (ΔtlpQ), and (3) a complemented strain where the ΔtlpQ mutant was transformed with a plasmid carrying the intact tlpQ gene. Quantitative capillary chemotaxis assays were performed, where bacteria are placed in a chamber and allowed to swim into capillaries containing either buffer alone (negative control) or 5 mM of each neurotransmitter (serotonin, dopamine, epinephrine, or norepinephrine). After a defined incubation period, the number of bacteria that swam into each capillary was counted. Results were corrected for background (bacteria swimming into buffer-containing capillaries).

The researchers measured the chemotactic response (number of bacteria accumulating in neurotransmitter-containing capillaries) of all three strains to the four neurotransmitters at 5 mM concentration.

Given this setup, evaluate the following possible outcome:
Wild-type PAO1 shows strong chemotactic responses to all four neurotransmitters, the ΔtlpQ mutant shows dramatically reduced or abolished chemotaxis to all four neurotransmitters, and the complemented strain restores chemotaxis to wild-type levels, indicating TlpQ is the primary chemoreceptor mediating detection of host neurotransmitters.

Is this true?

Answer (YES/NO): YES